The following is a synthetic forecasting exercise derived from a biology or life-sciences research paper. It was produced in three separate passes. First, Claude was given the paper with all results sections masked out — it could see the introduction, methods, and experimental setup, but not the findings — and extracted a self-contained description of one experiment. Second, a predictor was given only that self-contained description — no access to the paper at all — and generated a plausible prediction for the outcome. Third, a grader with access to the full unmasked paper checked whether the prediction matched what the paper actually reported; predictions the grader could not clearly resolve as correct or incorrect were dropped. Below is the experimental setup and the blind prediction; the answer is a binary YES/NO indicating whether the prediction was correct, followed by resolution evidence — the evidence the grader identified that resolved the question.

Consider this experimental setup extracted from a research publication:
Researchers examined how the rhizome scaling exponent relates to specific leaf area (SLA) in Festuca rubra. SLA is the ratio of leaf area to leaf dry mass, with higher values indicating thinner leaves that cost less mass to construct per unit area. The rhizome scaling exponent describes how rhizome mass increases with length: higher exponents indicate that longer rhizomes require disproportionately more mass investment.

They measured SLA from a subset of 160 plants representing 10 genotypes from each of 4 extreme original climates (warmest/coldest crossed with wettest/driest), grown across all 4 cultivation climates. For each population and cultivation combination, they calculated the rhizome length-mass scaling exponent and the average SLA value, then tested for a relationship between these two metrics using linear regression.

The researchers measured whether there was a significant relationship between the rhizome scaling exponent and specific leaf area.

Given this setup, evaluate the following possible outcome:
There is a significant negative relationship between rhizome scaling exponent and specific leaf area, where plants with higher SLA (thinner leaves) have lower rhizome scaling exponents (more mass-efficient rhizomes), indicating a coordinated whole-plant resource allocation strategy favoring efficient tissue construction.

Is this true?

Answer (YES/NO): YES